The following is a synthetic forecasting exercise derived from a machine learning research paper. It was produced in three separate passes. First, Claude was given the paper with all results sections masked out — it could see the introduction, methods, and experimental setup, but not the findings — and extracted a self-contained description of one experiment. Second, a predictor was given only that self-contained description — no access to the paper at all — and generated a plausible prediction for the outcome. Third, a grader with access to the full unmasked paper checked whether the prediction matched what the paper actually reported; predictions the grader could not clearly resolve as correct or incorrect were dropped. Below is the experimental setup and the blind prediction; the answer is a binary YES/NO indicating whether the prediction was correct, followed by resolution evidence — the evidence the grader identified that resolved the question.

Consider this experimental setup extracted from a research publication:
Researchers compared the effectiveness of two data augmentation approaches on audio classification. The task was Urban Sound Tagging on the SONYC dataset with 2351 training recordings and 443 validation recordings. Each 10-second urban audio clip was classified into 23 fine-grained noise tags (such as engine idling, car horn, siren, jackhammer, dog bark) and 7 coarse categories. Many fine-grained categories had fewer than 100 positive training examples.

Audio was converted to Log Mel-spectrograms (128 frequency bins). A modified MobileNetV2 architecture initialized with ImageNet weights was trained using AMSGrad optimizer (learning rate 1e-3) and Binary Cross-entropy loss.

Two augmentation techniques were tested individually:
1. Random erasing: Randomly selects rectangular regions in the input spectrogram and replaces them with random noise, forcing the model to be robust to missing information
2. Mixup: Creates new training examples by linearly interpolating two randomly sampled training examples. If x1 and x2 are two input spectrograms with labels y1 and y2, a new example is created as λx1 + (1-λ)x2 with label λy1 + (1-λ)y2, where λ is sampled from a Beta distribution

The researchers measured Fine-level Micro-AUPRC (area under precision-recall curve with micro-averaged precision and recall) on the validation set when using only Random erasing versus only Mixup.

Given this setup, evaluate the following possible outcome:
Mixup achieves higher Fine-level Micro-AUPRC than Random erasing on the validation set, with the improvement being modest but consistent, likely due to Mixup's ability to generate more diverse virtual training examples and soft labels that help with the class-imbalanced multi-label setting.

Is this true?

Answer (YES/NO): YES